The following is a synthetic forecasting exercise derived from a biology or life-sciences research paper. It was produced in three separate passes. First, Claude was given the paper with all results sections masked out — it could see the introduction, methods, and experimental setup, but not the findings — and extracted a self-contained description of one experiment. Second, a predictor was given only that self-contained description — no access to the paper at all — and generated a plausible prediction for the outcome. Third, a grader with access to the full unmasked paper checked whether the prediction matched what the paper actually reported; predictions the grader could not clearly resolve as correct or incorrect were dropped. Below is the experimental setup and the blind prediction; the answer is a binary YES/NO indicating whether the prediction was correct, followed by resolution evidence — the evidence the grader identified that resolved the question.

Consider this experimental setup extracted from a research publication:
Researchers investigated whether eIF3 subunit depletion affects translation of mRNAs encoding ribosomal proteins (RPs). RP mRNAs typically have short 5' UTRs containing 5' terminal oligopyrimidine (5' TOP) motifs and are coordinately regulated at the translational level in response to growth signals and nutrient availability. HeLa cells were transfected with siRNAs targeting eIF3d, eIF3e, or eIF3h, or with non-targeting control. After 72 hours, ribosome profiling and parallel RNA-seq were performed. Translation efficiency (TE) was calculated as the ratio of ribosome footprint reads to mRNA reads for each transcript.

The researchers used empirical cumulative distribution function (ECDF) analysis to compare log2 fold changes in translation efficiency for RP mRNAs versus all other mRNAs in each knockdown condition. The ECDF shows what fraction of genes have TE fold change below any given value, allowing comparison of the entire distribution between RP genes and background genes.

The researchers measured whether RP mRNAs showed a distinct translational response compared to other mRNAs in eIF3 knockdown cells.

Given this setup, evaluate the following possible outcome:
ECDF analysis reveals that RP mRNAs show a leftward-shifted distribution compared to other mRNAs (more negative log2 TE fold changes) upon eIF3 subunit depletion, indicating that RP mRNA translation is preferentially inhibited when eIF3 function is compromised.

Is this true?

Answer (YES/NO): NO